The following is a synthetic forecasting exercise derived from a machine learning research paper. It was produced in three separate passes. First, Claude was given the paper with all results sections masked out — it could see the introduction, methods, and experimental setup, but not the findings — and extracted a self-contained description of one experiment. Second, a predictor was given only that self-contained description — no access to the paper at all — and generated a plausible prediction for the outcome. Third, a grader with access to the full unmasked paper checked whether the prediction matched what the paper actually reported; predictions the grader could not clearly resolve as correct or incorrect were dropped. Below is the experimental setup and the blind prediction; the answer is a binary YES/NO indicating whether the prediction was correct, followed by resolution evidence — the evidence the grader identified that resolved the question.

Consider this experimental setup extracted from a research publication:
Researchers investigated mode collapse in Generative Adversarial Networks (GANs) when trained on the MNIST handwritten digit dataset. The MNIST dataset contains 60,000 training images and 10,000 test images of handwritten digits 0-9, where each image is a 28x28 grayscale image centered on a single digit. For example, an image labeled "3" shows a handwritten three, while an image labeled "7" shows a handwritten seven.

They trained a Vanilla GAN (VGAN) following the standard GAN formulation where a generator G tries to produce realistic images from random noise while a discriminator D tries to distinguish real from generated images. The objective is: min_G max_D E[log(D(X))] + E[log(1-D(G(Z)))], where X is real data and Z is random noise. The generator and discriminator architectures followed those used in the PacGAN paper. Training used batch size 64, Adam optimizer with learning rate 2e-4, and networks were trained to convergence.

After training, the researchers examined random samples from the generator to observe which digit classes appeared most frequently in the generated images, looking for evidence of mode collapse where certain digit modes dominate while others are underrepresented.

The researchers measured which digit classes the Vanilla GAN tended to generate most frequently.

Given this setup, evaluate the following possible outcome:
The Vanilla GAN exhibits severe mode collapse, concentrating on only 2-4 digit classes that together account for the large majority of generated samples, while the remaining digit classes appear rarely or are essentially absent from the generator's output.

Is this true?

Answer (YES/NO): YES